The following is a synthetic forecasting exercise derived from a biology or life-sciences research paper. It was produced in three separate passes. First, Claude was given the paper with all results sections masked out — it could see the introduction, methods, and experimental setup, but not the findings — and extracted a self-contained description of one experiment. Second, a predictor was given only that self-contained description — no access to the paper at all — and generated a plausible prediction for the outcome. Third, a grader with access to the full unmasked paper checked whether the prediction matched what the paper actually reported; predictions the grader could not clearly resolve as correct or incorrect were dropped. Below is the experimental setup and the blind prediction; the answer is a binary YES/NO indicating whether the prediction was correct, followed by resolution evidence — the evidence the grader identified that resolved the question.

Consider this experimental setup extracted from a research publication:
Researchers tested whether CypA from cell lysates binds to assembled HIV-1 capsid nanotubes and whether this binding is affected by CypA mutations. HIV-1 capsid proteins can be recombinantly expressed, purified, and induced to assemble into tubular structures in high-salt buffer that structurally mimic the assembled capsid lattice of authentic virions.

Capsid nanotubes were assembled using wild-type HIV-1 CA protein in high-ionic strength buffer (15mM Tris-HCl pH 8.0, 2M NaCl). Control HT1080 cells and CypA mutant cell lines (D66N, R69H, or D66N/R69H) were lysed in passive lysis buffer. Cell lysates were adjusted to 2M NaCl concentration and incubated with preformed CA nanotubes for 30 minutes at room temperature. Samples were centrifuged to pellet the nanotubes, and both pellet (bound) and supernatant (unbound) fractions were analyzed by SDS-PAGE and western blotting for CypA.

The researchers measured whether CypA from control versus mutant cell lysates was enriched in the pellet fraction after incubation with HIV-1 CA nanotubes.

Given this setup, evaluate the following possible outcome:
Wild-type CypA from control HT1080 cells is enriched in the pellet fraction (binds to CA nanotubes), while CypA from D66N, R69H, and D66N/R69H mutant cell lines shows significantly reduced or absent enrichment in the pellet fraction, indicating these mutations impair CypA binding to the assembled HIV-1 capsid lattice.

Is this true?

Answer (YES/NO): NO